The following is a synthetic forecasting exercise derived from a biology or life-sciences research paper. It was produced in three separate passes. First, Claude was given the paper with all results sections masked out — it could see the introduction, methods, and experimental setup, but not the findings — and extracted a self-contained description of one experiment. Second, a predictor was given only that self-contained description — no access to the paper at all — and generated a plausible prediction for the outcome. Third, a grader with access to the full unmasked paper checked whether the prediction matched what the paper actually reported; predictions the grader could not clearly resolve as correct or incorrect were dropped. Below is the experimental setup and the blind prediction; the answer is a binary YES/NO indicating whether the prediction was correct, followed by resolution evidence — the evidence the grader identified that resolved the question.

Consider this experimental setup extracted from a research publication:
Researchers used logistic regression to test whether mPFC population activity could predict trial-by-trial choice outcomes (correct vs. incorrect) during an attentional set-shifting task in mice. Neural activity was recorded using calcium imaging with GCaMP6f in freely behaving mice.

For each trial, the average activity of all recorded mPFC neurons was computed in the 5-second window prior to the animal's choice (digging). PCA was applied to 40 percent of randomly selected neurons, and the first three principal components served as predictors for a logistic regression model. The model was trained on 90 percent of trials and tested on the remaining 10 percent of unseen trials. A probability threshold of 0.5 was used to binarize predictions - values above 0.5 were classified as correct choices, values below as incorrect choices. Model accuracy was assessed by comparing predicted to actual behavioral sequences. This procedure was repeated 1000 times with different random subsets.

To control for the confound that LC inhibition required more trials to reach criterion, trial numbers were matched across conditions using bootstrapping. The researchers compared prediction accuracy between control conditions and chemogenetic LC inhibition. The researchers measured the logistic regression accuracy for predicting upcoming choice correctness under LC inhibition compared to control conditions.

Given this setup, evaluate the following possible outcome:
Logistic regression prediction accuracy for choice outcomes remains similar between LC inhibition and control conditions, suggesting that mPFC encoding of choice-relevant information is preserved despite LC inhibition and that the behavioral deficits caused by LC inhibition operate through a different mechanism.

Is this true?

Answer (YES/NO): NO